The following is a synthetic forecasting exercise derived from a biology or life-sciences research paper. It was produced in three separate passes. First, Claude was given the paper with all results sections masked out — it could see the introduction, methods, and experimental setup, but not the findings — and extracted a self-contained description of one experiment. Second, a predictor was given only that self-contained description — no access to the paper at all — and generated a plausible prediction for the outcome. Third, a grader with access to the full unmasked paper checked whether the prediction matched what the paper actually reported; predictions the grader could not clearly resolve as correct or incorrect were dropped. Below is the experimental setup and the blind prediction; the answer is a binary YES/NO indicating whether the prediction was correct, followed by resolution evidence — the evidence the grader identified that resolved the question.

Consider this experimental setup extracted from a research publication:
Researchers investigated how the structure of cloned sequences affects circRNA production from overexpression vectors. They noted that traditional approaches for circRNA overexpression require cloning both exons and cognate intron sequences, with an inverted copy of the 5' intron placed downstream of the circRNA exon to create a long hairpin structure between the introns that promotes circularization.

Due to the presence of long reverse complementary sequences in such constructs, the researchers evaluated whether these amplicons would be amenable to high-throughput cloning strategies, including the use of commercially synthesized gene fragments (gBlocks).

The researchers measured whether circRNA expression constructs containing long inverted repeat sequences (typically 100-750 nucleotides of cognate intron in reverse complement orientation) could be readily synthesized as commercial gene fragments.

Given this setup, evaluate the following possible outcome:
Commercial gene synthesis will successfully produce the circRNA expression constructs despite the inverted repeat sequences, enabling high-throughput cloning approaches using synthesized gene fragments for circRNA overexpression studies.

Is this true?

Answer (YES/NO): NO